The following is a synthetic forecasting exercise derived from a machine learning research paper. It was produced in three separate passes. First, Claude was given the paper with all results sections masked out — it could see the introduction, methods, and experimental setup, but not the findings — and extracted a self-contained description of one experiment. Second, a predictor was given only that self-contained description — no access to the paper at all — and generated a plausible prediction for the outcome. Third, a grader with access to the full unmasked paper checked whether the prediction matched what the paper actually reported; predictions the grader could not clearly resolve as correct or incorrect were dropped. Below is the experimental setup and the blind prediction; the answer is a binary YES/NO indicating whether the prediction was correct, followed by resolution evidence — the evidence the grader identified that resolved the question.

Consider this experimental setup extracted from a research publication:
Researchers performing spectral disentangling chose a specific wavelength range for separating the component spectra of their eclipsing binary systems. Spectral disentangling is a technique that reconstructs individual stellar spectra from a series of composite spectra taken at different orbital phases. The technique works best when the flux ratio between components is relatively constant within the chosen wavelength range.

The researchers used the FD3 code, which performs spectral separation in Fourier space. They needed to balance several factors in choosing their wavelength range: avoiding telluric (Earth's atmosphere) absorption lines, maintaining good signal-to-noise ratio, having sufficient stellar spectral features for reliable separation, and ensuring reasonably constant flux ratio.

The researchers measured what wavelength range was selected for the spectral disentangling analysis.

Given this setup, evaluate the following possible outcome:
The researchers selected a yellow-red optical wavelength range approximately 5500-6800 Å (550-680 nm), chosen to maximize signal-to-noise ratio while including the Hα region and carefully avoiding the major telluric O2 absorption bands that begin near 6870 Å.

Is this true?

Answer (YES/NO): NO